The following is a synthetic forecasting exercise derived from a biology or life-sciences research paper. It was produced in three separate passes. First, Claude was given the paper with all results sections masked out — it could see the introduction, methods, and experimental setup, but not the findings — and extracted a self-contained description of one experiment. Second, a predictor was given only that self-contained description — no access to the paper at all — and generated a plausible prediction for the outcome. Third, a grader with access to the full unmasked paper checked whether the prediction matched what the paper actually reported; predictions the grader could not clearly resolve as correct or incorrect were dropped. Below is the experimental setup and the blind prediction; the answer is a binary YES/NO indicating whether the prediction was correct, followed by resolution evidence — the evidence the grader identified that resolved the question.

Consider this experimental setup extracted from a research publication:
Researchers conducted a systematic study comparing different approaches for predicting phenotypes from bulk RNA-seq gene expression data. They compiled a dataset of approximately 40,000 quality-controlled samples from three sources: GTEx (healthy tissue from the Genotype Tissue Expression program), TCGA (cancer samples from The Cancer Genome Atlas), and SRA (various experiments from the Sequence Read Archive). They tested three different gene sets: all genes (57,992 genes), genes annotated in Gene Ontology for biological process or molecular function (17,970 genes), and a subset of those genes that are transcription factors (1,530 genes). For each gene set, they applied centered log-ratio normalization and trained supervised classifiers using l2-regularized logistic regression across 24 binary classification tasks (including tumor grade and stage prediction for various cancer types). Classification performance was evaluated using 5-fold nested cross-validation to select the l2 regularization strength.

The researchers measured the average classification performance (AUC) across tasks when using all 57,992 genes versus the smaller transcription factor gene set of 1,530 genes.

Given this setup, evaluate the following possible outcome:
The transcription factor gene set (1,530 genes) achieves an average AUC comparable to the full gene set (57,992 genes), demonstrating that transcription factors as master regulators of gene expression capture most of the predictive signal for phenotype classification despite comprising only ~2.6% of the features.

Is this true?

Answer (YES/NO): YES